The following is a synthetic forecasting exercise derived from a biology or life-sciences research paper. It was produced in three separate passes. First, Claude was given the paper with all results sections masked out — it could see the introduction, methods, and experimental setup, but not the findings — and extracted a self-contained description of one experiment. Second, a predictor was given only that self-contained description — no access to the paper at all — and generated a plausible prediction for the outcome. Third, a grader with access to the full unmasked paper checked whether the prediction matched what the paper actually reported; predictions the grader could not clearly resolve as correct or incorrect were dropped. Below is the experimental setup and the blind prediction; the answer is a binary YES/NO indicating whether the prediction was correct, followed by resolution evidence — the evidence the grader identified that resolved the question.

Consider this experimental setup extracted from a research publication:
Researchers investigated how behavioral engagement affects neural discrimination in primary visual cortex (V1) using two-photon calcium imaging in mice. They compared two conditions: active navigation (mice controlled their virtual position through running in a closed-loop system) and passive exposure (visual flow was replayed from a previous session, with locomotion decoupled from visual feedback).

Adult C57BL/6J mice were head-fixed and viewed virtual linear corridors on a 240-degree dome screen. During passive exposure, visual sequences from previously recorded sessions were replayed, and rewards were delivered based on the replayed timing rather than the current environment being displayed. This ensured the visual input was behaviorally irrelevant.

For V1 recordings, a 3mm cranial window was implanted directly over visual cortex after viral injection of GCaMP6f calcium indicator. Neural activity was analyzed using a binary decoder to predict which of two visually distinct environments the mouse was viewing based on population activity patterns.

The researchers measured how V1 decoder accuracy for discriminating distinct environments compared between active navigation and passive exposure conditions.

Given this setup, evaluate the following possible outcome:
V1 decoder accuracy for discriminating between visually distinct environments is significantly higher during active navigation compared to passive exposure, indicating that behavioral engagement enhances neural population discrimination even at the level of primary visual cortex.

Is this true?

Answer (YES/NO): NO